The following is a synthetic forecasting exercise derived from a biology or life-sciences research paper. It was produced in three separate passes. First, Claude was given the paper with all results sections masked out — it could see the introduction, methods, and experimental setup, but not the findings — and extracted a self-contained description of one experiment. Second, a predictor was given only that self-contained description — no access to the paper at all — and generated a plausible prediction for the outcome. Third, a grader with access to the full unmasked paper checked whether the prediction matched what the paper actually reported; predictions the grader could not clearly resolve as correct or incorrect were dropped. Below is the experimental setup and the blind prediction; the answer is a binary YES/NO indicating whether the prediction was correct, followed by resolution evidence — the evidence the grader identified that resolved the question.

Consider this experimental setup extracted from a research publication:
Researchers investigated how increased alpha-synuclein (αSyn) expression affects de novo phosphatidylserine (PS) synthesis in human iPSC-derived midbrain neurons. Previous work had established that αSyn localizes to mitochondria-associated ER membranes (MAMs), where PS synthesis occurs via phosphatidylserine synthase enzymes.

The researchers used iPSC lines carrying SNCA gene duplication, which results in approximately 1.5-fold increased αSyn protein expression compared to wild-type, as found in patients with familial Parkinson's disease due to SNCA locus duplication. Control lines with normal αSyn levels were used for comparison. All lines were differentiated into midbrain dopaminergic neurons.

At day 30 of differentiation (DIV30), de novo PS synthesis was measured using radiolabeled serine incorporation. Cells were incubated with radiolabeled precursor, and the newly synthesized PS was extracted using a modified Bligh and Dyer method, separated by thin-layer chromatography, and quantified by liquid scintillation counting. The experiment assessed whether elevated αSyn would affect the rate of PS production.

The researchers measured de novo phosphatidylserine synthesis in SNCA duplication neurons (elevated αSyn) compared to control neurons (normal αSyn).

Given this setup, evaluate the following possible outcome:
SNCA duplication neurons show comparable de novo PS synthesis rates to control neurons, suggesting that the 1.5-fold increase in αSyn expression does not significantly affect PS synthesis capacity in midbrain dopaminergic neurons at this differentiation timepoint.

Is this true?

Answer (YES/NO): NO